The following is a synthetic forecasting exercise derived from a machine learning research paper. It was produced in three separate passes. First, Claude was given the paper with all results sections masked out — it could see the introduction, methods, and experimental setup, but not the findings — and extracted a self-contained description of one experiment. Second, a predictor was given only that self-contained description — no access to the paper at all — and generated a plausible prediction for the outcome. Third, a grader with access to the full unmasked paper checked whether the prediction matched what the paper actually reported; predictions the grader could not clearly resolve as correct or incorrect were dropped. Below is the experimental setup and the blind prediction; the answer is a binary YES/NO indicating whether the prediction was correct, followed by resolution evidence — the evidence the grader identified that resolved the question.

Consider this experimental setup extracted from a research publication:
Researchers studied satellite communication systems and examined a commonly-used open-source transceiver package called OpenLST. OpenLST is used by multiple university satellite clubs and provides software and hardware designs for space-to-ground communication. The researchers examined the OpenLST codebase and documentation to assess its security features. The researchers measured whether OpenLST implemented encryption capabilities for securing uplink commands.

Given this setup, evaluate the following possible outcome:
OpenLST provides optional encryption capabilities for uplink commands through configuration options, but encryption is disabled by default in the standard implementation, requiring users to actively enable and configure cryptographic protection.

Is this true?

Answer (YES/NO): NO